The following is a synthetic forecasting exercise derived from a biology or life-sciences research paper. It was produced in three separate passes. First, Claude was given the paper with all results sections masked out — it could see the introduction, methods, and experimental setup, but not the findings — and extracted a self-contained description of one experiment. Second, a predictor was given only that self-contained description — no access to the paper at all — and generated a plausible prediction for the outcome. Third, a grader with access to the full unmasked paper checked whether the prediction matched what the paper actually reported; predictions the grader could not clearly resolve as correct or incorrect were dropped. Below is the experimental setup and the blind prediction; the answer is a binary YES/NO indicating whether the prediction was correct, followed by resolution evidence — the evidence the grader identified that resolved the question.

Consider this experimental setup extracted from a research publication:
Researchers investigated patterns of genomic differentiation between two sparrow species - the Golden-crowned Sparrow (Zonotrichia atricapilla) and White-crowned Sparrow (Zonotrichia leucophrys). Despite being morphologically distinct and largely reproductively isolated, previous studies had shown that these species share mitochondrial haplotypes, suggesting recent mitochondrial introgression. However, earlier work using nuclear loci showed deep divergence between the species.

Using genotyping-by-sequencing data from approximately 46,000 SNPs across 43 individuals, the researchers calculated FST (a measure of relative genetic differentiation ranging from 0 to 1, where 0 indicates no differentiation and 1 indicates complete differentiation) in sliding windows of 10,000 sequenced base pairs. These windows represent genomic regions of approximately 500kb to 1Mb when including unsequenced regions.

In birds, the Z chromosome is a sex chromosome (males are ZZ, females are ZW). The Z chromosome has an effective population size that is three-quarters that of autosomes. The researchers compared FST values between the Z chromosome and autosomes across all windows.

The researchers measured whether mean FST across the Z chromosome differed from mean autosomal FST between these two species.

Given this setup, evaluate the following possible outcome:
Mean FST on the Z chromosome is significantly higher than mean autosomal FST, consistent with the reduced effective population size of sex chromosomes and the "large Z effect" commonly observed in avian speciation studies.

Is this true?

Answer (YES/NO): YES